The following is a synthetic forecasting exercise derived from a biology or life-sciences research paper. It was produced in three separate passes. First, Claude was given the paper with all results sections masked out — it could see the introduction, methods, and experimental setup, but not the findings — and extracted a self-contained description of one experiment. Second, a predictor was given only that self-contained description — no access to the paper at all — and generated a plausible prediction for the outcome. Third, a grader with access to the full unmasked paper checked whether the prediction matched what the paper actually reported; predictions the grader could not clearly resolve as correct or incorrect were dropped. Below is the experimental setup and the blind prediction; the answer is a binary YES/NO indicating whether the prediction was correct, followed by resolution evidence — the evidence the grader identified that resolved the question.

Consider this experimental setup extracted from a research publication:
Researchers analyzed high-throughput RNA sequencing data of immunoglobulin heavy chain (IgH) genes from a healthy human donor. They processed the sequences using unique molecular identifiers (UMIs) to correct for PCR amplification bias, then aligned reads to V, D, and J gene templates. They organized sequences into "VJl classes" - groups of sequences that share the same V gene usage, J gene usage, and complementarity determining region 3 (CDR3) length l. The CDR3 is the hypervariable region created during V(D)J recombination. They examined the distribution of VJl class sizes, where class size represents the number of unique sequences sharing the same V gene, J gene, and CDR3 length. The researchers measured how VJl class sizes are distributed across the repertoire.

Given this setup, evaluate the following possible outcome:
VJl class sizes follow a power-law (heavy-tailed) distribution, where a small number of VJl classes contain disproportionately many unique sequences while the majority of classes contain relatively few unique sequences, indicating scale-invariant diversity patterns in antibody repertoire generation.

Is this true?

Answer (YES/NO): YES